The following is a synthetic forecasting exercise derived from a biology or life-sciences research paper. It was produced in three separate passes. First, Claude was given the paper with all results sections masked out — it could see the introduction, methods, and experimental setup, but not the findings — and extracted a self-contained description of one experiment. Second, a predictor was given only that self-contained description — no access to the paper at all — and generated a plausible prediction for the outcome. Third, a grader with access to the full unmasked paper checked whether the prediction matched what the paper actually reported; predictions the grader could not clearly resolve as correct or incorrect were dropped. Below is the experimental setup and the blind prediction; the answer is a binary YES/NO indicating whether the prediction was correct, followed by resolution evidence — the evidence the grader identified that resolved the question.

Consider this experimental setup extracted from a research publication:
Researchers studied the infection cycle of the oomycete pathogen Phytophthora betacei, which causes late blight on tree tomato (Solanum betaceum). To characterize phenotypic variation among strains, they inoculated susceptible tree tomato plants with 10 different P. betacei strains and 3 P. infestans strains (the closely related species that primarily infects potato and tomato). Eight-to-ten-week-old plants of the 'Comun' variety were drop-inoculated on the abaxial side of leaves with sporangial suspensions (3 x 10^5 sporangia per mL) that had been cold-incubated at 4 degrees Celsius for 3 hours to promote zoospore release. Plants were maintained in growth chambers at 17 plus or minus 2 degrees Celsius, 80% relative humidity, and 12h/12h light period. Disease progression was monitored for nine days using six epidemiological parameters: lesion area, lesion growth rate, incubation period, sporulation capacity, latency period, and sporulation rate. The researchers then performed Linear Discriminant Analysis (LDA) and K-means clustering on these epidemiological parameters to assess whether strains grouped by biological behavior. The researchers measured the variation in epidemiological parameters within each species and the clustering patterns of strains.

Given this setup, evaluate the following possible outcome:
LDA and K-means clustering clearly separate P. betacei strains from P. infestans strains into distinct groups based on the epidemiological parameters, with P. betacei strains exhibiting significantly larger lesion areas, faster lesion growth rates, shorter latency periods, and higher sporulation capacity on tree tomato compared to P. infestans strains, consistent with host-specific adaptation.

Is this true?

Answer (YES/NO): NO